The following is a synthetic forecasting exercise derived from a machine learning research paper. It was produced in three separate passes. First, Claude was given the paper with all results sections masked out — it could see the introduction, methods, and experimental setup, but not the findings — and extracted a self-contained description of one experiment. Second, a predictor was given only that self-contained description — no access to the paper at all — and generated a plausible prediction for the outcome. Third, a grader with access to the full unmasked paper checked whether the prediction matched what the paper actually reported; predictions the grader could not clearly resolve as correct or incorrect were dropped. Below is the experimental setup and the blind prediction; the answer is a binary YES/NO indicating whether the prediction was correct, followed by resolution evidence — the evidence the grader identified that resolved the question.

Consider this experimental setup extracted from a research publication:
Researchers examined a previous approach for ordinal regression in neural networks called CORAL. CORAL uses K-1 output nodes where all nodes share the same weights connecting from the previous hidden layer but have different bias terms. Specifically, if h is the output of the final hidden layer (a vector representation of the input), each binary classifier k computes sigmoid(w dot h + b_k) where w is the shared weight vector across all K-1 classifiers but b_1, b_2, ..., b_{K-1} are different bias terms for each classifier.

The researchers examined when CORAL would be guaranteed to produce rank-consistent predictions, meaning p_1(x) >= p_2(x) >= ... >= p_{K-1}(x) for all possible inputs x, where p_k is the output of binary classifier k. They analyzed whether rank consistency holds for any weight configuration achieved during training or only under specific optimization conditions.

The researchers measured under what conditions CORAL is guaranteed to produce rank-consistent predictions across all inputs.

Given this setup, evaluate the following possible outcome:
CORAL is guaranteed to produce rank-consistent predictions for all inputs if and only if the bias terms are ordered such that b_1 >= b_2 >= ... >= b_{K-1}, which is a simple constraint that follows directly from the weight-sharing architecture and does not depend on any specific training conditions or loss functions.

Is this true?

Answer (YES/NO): NO